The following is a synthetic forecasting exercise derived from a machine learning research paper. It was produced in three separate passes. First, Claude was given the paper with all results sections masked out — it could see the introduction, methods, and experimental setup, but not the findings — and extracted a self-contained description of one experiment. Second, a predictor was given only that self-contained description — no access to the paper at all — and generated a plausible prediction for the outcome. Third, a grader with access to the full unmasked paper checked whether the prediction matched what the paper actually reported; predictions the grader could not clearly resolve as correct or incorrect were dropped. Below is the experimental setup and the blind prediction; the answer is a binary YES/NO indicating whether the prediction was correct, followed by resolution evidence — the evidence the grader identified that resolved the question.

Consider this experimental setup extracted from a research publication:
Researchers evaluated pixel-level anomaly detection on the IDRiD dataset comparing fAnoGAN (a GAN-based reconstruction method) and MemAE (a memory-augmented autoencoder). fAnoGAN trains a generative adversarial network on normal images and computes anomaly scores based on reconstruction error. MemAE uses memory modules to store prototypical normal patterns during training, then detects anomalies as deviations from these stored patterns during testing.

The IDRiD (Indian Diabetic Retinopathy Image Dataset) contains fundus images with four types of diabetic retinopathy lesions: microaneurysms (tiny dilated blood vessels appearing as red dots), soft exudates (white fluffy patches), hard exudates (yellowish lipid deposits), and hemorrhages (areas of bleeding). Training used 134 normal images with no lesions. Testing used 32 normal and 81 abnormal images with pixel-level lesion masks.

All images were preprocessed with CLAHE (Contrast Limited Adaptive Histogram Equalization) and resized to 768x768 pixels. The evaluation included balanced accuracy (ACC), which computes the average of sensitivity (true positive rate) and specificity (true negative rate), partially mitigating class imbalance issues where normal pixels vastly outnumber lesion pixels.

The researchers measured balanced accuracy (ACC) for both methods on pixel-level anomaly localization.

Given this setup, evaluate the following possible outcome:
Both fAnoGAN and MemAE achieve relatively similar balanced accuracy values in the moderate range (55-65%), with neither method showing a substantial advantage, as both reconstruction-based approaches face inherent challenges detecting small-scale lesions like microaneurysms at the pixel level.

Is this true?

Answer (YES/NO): NO